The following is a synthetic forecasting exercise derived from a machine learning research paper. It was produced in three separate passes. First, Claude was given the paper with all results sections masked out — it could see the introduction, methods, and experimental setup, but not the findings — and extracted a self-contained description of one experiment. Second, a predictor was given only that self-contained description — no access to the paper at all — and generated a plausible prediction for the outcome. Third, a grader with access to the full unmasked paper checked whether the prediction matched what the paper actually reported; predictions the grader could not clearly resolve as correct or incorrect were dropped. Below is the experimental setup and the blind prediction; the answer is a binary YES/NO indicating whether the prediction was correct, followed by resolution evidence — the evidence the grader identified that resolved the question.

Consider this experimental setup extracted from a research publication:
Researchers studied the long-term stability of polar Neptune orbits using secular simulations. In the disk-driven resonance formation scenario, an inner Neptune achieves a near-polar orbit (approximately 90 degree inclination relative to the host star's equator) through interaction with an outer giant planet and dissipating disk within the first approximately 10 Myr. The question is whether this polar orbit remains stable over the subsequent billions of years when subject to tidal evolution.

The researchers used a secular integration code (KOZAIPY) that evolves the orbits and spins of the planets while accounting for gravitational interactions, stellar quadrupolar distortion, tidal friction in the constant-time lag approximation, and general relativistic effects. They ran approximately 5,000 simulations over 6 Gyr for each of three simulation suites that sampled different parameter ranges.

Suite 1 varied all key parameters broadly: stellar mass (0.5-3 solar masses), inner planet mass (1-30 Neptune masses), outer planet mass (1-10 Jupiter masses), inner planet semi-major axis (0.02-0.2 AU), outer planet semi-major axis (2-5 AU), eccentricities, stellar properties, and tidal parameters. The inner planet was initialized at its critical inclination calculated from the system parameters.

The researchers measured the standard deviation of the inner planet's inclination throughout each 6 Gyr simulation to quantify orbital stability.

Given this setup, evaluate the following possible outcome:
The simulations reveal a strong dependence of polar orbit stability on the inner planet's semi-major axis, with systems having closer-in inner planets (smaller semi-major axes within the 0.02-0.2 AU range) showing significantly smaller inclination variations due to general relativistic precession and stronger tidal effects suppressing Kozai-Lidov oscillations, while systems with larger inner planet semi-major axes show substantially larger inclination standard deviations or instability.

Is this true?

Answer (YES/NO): NO